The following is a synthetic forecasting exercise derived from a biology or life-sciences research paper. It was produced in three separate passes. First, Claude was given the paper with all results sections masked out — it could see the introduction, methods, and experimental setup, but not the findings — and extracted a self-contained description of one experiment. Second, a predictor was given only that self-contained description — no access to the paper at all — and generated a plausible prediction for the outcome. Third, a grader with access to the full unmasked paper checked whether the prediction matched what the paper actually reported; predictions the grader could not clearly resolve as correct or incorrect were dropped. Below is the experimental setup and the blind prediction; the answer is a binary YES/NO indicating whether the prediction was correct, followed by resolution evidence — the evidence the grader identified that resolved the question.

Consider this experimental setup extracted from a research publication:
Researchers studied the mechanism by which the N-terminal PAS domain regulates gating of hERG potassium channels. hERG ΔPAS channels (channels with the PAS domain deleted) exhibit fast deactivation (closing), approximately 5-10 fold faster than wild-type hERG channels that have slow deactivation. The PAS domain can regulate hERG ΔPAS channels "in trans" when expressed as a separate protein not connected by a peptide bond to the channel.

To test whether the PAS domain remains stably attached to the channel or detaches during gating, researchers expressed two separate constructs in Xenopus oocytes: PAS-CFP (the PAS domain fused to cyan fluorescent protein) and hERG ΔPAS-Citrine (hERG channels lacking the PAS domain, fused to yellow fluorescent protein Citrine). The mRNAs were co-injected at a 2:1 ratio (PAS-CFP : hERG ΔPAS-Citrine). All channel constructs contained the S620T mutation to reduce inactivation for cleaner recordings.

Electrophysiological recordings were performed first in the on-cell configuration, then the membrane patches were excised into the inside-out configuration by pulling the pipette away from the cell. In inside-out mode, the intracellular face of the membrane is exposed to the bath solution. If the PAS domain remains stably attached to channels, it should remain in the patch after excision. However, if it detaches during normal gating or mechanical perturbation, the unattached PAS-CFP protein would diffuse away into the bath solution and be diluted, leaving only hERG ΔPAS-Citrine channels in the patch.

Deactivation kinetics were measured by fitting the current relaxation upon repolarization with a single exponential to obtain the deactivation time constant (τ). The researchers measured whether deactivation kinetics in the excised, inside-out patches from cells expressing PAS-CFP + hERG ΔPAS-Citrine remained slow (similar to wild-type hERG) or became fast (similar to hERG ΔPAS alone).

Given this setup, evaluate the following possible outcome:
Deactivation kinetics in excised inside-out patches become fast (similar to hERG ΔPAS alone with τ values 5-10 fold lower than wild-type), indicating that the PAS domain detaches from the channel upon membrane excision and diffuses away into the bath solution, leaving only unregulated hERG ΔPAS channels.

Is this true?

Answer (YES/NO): NO